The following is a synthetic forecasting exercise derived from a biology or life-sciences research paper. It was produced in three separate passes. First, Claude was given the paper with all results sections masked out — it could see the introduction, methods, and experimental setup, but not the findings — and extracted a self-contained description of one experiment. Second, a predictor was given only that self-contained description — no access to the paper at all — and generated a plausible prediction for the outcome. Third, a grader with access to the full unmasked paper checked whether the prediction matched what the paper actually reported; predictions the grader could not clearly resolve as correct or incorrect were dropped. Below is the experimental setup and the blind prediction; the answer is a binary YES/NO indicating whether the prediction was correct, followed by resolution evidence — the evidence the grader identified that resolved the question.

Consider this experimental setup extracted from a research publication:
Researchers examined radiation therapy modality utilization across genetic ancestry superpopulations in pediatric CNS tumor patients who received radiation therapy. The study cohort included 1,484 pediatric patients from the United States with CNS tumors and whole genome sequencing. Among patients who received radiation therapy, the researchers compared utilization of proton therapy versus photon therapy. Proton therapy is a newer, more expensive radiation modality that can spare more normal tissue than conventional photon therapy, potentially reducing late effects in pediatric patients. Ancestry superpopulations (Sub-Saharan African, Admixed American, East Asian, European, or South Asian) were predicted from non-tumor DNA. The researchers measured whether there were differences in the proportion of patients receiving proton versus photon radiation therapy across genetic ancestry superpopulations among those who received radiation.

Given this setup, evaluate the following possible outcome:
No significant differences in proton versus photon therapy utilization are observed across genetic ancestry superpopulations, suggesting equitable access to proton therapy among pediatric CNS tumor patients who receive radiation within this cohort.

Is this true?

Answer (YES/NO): NO